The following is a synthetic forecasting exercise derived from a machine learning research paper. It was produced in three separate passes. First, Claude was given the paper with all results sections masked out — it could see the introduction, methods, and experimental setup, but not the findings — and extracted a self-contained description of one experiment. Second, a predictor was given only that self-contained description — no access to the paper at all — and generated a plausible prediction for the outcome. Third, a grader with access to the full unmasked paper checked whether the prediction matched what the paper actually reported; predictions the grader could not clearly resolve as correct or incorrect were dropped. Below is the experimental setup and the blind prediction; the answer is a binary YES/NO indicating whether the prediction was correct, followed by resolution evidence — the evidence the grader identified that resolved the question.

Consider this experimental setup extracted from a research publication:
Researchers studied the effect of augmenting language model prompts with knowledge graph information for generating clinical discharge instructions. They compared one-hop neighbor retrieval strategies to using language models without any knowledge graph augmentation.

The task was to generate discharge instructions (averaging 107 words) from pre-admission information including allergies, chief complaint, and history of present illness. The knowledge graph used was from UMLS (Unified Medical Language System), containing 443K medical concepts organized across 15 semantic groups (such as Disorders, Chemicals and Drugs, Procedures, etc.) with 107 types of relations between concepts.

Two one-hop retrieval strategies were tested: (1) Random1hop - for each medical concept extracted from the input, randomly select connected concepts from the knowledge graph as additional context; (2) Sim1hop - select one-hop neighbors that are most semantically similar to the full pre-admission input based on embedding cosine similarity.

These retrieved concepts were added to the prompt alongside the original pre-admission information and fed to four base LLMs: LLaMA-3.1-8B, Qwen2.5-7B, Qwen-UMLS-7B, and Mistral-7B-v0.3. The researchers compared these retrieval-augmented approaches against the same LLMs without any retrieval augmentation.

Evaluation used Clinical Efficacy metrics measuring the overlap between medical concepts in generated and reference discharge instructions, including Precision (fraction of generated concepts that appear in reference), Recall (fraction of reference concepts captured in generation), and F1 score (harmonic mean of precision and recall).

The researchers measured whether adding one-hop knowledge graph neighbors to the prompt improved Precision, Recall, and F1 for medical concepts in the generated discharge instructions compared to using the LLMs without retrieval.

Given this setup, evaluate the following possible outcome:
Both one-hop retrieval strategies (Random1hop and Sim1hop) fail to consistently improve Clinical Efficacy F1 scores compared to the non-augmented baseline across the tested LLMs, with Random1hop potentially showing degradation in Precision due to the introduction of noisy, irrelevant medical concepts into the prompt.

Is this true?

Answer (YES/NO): YES